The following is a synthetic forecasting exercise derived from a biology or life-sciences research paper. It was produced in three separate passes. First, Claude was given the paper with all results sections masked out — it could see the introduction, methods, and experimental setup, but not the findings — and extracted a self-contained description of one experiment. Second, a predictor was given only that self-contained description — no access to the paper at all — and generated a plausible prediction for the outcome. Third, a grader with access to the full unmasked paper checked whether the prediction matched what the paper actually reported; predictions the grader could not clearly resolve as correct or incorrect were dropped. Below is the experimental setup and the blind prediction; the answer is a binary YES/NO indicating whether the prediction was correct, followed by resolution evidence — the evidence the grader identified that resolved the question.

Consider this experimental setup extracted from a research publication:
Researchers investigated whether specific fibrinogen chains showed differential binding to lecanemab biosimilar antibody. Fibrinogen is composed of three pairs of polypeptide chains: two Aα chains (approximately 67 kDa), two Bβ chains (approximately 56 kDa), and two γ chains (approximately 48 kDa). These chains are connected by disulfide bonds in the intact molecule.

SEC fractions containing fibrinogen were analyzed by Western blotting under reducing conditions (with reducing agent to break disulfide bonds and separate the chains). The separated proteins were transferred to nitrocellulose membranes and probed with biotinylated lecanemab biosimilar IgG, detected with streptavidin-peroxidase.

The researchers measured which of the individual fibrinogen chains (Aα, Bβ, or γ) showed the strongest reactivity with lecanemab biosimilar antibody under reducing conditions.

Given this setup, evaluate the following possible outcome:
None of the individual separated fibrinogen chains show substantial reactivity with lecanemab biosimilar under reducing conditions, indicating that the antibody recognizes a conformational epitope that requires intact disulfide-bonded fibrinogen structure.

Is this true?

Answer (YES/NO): NO